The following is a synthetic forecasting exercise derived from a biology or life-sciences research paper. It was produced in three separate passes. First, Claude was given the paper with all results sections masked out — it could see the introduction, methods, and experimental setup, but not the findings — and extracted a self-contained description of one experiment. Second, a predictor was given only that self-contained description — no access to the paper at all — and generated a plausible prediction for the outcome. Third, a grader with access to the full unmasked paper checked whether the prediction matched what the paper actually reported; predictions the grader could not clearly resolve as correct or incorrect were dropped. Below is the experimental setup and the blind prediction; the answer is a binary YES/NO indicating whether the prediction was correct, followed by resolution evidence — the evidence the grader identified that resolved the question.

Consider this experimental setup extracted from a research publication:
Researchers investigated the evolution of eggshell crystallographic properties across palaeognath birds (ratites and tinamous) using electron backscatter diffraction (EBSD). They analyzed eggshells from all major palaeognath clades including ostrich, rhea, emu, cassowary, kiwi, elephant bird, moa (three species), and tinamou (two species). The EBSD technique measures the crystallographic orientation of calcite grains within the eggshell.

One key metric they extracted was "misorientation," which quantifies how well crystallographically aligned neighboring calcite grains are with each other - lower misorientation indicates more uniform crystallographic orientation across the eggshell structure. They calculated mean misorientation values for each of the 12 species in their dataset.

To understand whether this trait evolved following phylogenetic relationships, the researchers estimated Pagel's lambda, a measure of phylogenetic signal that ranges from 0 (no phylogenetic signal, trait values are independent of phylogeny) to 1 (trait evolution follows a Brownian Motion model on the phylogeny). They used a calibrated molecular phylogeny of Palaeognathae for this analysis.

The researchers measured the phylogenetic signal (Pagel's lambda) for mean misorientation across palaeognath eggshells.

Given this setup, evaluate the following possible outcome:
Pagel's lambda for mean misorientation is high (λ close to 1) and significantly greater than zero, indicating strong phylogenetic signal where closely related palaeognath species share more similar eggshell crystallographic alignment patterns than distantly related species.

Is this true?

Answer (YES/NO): YES